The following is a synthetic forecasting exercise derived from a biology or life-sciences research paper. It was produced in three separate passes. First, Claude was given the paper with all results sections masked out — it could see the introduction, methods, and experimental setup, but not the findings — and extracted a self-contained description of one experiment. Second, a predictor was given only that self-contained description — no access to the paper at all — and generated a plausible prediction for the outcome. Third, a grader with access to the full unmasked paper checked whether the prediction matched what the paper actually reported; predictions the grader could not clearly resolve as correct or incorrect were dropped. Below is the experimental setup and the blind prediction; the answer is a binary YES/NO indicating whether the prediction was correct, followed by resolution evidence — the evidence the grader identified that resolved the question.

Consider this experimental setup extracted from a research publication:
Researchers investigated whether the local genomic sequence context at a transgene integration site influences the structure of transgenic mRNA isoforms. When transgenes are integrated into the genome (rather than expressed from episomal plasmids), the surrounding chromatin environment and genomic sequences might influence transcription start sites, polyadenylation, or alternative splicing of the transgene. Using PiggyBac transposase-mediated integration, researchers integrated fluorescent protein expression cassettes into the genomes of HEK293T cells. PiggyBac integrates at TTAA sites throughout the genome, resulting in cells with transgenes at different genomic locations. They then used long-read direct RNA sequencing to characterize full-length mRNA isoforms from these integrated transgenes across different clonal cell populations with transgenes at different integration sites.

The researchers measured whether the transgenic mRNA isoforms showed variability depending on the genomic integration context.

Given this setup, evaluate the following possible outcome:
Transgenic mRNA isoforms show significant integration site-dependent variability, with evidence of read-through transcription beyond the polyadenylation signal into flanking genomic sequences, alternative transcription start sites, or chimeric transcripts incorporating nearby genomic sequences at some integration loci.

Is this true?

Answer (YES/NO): NO